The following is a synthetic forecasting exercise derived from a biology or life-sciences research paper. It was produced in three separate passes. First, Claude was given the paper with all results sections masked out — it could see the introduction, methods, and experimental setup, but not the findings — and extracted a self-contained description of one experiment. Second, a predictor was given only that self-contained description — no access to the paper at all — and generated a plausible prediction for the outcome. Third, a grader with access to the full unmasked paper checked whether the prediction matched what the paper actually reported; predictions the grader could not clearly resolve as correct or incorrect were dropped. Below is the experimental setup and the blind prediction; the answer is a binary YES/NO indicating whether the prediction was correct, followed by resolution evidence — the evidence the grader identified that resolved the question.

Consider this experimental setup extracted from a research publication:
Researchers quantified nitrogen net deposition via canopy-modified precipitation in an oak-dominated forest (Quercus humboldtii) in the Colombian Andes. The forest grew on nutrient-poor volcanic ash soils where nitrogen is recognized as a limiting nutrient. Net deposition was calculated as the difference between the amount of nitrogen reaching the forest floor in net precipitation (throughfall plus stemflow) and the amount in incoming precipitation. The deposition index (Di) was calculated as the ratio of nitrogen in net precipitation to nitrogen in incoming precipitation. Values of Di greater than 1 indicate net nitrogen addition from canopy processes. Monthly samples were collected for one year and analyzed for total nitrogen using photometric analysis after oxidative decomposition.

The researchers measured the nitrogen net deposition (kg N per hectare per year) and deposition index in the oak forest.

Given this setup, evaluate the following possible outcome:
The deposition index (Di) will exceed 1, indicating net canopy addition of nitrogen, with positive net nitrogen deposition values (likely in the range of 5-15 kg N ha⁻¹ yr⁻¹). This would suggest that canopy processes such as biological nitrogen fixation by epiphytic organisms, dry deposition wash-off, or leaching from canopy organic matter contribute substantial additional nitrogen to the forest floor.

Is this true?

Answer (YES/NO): YES